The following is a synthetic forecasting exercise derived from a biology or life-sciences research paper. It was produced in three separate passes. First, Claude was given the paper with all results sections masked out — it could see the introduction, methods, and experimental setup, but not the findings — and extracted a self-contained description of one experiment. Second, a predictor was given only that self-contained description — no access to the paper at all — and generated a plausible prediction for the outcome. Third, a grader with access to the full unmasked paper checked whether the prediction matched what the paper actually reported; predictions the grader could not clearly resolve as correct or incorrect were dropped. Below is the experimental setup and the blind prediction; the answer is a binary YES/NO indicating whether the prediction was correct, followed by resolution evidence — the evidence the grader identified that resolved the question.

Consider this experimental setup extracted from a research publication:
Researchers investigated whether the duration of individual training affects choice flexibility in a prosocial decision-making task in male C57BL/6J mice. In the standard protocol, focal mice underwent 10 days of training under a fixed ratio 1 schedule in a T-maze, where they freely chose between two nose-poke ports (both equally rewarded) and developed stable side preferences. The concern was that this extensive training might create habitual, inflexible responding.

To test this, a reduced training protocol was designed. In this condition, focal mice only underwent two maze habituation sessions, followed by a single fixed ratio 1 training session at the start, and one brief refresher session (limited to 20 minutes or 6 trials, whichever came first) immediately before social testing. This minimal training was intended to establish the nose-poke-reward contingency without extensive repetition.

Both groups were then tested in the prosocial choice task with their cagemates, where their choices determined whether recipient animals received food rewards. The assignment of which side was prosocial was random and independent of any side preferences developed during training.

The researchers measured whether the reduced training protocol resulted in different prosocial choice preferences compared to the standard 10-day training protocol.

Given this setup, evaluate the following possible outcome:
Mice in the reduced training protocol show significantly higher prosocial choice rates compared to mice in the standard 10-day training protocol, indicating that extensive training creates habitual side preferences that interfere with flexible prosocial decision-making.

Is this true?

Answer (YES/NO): NO